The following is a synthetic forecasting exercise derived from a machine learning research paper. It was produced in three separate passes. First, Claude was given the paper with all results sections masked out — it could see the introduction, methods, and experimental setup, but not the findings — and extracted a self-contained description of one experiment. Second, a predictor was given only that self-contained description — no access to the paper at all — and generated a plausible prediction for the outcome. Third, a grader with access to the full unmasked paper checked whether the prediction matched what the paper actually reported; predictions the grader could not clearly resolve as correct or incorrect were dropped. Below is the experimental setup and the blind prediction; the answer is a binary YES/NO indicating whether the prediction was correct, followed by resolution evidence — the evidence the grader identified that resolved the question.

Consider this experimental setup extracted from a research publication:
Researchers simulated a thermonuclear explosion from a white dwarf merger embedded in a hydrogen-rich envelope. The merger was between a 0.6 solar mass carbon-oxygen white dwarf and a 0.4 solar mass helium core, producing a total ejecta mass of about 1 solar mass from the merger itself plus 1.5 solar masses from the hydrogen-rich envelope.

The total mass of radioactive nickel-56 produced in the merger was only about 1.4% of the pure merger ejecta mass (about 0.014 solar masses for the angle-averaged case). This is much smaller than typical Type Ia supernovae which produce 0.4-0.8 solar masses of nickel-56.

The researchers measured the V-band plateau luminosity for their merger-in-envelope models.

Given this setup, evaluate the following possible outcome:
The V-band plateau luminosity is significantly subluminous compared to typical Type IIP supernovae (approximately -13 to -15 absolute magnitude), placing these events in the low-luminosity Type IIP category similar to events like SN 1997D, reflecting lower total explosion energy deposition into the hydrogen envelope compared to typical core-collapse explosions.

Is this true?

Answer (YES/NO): NO